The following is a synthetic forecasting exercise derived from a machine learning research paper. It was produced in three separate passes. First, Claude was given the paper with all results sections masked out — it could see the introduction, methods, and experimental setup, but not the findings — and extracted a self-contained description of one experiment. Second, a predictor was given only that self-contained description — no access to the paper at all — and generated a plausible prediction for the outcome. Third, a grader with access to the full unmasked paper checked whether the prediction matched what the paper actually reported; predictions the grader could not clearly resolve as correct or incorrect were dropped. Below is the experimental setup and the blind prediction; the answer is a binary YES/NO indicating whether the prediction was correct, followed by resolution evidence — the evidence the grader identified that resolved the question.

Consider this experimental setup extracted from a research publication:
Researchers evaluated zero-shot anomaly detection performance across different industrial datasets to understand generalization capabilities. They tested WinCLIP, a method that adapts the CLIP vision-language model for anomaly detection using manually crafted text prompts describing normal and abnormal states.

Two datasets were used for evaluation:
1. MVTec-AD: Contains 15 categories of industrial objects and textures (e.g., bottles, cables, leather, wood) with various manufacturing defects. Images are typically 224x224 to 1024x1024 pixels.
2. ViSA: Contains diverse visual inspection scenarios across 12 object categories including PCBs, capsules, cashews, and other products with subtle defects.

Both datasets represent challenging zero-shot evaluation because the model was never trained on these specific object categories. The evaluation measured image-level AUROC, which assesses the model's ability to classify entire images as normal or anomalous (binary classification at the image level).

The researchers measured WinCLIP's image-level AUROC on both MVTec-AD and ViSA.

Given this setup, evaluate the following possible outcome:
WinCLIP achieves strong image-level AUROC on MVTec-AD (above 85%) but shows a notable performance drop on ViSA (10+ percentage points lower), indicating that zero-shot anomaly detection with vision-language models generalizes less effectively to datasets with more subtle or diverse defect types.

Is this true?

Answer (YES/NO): NO